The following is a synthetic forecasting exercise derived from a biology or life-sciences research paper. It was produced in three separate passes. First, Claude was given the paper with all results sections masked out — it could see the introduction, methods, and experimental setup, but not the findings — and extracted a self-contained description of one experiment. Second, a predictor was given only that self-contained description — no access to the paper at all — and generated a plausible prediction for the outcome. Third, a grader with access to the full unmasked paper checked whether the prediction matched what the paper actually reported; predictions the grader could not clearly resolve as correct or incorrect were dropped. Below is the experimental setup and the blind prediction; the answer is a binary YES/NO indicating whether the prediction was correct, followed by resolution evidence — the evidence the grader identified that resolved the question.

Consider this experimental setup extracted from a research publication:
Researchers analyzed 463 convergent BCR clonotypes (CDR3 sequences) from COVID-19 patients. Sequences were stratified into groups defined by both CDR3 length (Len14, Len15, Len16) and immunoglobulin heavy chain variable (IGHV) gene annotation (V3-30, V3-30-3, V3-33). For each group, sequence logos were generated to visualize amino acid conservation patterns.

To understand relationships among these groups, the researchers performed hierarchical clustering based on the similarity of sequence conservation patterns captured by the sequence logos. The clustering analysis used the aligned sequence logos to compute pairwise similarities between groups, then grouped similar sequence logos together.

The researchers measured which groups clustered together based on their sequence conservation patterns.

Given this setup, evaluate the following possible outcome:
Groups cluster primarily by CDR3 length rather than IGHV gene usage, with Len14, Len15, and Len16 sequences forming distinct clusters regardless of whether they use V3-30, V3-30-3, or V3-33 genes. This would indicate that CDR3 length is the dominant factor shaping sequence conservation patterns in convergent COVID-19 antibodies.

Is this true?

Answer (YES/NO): NO